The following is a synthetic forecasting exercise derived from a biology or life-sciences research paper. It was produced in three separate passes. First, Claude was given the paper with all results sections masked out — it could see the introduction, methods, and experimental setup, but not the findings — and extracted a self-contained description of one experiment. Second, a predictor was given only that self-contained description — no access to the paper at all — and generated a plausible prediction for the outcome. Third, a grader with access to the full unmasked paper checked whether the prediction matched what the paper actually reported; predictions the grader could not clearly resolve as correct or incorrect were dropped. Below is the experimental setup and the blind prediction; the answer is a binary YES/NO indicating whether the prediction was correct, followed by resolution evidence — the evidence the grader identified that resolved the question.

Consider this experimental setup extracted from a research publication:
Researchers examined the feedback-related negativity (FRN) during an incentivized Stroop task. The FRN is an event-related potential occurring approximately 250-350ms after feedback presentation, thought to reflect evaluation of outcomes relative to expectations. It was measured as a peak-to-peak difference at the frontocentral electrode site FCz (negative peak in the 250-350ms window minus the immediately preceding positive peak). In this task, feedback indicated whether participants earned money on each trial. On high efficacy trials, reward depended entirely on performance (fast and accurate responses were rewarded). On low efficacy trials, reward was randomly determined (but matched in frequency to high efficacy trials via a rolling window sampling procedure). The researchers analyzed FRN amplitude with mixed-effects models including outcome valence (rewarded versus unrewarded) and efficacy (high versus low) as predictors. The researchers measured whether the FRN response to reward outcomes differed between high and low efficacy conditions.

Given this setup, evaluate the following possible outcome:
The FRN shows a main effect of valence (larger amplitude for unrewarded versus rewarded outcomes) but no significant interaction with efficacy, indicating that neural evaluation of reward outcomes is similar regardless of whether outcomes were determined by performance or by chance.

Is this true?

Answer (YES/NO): NO